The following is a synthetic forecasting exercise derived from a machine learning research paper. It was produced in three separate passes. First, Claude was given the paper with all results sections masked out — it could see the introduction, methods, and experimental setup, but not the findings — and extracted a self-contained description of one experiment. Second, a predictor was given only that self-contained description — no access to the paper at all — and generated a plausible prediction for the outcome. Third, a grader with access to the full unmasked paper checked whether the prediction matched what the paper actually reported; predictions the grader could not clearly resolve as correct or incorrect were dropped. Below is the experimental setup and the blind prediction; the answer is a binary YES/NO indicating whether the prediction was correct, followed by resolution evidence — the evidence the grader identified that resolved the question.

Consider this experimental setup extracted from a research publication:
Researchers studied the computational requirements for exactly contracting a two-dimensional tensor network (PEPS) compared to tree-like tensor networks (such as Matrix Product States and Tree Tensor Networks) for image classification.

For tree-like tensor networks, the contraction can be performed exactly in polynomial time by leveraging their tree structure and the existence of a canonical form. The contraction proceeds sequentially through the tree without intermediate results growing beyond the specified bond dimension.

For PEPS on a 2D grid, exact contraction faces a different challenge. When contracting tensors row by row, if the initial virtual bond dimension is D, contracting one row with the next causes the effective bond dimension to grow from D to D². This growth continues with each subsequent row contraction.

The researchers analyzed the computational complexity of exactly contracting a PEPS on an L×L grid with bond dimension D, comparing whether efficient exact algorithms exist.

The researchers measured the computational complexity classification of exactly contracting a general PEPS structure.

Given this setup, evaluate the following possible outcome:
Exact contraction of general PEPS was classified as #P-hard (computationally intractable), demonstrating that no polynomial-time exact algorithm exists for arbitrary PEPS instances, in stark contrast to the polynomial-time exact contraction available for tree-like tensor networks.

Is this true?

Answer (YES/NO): YES